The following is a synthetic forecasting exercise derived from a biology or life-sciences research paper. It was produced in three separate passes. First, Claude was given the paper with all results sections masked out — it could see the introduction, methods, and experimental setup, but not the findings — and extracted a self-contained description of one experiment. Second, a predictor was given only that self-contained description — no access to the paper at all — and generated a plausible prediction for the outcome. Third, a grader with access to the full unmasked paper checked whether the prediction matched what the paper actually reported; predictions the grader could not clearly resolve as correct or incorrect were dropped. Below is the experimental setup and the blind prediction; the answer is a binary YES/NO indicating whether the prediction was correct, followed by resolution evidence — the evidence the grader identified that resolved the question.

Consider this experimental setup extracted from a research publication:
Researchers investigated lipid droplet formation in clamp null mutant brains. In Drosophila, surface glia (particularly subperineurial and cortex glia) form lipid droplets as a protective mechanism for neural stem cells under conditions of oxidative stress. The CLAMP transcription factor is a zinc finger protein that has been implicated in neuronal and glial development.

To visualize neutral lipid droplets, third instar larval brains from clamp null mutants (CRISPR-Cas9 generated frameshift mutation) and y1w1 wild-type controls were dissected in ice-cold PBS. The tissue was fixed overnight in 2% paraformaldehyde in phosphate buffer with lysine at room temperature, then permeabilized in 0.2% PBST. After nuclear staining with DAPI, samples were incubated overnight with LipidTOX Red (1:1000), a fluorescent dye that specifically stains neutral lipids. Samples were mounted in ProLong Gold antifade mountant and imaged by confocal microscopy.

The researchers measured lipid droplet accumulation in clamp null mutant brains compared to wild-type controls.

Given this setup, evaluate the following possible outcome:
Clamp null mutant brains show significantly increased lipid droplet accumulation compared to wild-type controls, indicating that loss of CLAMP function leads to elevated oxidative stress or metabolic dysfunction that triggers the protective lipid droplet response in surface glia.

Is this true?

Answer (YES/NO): YES